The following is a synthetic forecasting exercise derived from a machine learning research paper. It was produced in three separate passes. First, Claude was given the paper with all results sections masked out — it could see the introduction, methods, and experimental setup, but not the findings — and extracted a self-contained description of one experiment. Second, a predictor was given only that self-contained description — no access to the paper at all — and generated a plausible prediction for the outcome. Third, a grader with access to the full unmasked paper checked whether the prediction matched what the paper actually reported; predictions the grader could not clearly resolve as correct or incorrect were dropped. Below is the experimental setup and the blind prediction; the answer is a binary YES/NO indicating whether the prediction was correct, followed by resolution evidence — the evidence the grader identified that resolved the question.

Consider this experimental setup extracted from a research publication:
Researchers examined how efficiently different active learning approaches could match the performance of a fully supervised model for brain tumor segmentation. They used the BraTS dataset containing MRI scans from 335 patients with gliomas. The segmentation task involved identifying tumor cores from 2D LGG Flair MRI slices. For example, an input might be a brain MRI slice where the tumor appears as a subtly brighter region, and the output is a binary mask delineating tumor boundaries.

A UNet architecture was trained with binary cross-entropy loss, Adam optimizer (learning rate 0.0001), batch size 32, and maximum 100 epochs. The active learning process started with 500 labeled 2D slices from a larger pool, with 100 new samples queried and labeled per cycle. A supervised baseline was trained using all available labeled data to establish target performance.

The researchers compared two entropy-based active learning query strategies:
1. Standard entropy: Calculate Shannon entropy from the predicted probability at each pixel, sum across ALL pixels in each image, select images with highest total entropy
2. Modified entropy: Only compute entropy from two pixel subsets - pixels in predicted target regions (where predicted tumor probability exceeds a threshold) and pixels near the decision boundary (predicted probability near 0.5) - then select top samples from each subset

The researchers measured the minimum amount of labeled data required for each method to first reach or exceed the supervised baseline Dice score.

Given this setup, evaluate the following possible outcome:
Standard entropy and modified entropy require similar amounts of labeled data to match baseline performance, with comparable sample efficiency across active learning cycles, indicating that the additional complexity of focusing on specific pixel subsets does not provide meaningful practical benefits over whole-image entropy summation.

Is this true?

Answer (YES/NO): NO